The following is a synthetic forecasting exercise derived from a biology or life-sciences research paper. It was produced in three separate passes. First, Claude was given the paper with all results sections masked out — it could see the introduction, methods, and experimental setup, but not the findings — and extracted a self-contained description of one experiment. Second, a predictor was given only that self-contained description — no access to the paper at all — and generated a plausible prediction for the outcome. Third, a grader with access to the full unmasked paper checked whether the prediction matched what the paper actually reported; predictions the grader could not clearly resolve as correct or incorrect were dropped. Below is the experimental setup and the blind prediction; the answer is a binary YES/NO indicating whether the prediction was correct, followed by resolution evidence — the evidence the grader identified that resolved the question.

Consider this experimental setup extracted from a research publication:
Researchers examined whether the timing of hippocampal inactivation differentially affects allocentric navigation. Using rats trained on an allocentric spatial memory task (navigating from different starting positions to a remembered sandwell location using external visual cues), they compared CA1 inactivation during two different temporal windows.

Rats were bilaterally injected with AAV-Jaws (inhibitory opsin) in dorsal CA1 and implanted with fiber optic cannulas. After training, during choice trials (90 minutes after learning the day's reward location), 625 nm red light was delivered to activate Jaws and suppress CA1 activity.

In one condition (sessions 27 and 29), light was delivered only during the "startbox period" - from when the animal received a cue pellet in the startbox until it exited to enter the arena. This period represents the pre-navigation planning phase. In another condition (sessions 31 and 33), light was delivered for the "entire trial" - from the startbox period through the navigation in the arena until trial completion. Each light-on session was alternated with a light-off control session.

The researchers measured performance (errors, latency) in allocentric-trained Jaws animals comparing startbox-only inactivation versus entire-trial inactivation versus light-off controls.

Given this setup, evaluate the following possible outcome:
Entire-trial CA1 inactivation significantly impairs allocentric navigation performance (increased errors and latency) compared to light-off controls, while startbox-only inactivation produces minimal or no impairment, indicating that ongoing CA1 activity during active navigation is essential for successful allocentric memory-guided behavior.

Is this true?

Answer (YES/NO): NO